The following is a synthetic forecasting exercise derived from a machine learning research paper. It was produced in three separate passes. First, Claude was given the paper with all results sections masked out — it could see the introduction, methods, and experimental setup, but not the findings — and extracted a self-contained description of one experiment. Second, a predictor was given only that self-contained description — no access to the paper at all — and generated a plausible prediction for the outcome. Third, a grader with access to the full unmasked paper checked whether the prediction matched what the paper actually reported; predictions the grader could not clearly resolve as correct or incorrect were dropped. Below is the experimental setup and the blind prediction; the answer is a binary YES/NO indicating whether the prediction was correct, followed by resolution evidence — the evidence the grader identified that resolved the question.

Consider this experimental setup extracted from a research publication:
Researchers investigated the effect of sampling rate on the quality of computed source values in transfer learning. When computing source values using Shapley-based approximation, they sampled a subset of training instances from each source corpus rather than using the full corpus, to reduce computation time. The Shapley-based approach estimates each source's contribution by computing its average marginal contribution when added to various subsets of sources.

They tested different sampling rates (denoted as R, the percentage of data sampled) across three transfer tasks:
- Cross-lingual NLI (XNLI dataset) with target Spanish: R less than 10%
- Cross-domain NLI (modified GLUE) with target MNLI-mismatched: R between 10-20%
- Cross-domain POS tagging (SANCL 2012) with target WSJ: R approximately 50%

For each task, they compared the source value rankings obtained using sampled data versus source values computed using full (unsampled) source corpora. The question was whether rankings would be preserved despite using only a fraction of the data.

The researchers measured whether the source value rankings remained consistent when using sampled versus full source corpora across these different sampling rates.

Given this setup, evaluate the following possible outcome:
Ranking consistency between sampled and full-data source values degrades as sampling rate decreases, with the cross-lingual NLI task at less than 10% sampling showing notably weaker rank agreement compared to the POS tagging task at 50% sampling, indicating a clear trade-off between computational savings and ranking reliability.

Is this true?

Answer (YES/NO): NO